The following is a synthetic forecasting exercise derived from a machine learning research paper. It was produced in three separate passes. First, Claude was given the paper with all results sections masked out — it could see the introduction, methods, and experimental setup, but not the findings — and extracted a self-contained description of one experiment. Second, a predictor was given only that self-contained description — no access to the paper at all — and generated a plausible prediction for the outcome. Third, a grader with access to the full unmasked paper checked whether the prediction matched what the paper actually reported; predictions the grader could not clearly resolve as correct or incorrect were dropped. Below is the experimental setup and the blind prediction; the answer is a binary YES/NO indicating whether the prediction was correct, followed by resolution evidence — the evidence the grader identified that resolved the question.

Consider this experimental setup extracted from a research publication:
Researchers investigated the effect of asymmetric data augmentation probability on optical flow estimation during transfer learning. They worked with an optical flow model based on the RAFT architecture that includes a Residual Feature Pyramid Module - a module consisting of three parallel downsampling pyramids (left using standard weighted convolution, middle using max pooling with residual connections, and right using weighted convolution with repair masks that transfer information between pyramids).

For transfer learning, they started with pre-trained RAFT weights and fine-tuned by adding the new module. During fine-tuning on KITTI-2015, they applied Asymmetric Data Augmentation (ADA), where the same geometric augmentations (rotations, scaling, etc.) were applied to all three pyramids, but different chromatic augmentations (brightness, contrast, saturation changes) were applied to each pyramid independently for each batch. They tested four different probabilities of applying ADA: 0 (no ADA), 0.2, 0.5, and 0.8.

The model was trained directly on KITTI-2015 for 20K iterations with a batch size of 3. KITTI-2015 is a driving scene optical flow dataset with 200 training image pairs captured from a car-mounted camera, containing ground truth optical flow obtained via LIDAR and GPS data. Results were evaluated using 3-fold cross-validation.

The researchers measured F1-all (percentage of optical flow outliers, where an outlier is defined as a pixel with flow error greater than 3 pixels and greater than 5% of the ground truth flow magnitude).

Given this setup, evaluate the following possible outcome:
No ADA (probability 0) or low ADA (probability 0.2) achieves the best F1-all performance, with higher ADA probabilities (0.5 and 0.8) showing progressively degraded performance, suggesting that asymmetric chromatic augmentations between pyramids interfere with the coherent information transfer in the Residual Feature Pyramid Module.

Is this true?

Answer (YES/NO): NO